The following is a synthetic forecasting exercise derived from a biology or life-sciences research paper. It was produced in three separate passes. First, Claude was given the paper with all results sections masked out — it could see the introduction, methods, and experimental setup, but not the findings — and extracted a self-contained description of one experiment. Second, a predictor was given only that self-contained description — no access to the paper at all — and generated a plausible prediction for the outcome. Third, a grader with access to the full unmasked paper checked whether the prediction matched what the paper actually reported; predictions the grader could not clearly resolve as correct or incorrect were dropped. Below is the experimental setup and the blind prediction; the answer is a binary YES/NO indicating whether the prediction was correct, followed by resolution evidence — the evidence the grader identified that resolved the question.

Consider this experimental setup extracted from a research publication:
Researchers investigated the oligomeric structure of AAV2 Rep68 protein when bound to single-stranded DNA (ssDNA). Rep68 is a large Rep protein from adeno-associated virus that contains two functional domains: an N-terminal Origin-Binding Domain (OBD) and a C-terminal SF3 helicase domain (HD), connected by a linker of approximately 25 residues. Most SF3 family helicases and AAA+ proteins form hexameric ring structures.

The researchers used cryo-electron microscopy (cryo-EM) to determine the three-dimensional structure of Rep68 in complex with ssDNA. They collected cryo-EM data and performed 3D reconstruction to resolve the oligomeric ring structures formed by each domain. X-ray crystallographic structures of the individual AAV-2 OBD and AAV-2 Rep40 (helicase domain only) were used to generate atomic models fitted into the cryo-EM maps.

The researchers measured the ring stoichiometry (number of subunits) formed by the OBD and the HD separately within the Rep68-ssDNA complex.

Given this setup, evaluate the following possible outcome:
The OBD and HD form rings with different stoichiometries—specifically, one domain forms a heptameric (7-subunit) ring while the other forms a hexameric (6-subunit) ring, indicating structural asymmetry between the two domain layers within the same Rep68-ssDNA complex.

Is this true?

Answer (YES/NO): NO